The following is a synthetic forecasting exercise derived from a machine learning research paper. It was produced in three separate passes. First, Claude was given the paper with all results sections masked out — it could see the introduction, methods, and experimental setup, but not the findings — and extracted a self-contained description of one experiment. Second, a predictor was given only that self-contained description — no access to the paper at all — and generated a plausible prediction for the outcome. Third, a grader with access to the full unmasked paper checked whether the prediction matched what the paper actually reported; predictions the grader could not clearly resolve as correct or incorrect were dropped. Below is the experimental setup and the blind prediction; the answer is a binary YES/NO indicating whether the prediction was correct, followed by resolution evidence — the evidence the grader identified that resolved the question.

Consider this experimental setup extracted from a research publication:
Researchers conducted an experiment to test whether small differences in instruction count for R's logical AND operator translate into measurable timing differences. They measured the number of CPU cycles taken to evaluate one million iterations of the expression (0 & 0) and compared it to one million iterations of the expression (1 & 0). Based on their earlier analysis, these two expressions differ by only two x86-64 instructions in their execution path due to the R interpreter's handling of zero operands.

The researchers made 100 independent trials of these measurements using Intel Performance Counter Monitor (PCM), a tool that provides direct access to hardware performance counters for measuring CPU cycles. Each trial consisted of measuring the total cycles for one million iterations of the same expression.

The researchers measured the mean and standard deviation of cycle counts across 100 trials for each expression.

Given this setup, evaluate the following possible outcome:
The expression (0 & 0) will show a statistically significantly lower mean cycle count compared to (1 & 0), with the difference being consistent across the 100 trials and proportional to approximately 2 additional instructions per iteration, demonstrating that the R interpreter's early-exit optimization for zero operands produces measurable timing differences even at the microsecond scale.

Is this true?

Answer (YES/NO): YES